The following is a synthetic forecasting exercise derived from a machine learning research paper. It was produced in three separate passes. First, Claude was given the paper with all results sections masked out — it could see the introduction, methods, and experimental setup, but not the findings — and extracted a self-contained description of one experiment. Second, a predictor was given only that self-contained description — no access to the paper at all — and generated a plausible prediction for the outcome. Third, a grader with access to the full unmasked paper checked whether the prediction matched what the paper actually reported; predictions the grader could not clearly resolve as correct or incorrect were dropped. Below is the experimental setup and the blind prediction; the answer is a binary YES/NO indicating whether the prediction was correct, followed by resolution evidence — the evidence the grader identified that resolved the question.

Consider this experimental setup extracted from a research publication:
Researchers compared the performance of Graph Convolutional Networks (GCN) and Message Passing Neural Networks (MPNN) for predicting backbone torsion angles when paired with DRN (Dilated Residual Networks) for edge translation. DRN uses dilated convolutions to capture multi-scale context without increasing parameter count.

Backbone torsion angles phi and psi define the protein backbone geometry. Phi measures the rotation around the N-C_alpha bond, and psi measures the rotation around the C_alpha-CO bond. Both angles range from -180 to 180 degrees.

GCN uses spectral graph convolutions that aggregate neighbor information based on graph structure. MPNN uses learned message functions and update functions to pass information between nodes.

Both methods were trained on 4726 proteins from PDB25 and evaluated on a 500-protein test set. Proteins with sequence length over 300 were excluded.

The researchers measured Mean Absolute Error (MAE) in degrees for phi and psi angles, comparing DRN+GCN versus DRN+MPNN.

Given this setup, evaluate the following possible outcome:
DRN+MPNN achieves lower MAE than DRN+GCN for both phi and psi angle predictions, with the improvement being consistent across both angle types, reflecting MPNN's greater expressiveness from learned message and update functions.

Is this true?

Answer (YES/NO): YES